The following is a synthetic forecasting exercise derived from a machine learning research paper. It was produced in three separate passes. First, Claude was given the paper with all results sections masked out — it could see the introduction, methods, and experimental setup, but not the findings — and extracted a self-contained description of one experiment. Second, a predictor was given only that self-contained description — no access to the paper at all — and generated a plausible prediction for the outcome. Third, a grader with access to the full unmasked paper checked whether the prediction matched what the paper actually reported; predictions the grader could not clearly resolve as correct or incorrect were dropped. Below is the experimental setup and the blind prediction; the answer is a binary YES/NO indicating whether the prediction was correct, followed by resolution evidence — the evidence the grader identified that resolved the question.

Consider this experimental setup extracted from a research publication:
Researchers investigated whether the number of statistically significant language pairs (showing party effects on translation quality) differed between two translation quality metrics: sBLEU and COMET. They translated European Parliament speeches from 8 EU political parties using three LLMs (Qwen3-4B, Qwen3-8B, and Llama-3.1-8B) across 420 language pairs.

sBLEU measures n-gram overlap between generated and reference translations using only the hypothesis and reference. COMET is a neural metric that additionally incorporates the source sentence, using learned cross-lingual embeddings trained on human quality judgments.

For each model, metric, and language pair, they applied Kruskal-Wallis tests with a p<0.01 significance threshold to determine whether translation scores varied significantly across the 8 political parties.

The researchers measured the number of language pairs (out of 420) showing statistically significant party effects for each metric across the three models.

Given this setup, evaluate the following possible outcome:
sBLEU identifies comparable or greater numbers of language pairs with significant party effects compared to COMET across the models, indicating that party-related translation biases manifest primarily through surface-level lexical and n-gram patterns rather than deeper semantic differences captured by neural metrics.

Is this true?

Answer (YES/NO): NO